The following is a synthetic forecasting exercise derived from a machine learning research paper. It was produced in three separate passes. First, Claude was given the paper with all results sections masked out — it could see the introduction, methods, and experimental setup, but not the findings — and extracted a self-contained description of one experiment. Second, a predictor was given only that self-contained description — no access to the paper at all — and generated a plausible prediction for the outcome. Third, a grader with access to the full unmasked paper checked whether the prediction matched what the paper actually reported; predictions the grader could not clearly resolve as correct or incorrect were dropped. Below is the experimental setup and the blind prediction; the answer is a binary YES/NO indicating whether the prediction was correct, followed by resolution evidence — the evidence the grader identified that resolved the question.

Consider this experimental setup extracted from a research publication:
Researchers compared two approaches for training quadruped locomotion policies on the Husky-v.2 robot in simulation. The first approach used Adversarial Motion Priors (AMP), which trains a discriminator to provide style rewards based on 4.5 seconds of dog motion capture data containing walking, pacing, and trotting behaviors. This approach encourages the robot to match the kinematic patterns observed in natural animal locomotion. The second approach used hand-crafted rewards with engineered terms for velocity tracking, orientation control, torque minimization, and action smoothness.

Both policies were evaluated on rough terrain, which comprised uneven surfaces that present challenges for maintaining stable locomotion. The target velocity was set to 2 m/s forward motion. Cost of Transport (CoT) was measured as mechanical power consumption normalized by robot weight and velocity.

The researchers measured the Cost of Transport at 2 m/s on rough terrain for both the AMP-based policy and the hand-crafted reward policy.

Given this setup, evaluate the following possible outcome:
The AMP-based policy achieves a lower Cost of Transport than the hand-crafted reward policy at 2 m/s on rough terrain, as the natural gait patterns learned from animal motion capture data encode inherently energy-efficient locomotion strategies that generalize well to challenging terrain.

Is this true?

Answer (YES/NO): NO